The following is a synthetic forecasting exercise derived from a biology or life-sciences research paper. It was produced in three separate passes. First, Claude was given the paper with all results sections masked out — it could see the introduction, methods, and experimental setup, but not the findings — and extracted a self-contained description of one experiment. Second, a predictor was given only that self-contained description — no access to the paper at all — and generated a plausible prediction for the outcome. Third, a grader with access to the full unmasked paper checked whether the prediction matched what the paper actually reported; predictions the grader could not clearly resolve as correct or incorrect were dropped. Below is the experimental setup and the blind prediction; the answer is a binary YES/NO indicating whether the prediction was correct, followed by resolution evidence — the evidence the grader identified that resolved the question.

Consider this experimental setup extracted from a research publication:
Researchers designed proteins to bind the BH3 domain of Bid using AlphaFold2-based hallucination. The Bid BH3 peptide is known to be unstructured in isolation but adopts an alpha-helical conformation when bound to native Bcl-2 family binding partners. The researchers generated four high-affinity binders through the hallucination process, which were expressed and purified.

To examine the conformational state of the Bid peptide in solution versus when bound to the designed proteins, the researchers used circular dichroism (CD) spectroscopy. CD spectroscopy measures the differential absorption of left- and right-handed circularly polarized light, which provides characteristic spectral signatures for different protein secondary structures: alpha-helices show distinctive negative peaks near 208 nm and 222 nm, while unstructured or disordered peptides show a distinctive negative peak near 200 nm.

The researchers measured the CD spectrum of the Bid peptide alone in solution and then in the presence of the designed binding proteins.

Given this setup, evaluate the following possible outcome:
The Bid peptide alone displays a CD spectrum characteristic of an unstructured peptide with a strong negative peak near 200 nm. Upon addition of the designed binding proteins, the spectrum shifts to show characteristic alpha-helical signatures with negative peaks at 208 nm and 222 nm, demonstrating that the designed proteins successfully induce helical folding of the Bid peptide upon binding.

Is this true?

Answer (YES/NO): YES